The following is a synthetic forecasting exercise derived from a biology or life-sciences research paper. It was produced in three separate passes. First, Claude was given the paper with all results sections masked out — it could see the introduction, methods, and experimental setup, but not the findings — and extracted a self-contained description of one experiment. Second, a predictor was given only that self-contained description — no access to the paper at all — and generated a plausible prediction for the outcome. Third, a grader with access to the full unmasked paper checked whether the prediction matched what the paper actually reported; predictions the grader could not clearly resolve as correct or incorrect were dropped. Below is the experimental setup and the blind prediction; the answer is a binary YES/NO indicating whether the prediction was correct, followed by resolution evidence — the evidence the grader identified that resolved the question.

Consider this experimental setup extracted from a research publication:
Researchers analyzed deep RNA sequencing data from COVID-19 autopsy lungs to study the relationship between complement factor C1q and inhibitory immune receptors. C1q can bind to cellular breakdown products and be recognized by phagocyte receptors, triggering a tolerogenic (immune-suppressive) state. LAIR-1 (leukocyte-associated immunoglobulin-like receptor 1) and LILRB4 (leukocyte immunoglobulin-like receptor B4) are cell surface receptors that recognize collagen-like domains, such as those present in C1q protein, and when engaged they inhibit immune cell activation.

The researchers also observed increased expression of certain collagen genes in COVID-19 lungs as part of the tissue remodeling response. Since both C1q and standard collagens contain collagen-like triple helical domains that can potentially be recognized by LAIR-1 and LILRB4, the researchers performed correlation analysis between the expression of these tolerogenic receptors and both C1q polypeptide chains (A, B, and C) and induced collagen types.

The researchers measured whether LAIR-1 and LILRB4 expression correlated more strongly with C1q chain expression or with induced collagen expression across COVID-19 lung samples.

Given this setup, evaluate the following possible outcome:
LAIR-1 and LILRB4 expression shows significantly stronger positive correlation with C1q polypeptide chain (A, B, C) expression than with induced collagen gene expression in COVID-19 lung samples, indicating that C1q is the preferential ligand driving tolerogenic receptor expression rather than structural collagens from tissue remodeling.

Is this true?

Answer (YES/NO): YES